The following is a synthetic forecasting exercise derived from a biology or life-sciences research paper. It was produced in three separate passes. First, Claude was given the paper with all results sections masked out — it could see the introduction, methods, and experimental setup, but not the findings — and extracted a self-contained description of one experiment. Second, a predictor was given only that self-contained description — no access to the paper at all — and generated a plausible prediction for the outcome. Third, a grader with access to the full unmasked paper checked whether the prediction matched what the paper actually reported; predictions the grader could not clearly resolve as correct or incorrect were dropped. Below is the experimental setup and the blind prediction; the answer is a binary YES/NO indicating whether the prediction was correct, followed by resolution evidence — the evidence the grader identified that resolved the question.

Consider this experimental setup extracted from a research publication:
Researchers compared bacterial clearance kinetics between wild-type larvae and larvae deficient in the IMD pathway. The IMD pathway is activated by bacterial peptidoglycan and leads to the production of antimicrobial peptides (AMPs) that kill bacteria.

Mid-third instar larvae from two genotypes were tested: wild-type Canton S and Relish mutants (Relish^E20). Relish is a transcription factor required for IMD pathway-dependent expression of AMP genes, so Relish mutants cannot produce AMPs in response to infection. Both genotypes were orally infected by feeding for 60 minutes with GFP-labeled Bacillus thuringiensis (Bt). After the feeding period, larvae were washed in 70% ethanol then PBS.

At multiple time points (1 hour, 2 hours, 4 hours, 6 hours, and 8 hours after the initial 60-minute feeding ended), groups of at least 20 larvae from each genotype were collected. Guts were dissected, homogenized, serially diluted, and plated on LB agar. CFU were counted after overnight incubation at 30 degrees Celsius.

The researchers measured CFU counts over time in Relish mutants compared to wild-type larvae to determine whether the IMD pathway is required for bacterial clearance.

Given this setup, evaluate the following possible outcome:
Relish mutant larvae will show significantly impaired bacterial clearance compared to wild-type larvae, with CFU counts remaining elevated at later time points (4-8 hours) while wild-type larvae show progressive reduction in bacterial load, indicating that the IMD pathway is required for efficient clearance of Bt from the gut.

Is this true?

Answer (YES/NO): YES